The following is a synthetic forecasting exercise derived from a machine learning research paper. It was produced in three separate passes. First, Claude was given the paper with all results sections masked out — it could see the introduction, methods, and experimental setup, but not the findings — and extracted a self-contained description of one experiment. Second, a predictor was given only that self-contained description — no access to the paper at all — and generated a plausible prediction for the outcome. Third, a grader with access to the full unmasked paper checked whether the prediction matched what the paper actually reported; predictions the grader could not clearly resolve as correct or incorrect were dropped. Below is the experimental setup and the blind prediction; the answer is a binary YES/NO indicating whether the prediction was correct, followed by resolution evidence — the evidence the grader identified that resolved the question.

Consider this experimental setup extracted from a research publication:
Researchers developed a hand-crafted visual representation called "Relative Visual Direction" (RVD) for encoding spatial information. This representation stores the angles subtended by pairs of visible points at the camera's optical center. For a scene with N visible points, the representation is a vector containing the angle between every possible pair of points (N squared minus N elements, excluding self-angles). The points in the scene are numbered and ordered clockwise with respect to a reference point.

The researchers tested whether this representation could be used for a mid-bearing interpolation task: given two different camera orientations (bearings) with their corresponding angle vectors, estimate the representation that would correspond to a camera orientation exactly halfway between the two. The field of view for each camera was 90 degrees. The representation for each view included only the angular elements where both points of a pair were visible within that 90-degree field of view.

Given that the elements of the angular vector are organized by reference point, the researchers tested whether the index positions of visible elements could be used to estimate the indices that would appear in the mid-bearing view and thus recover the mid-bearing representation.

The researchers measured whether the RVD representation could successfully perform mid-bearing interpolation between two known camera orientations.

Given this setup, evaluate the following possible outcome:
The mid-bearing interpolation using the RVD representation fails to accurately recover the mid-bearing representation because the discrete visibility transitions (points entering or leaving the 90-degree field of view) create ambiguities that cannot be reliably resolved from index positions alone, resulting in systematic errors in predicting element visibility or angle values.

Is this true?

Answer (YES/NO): NO